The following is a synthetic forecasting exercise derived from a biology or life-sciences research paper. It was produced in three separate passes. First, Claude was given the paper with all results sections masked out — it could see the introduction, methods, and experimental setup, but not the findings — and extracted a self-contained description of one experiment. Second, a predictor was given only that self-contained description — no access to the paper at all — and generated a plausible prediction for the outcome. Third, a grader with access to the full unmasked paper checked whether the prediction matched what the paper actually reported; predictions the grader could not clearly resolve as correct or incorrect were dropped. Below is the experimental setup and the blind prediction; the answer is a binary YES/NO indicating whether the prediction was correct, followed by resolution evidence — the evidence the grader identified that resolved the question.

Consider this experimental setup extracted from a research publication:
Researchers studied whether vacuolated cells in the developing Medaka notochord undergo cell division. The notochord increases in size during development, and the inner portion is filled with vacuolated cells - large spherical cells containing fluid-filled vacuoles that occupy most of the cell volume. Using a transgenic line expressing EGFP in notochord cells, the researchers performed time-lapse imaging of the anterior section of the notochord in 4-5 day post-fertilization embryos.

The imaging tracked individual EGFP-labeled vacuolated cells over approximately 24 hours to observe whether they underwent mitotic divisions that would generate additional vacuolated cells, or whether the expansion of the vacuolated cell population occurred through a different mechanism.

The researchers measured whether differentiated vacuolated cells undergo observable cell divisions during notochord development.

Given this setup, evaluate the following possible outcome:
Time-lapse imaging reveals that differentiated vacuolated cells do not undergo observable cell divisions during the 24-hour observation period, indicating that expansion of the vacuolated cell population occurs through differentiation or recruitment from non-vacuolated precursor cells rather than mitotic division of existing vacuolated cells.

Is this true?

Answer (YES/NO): YES